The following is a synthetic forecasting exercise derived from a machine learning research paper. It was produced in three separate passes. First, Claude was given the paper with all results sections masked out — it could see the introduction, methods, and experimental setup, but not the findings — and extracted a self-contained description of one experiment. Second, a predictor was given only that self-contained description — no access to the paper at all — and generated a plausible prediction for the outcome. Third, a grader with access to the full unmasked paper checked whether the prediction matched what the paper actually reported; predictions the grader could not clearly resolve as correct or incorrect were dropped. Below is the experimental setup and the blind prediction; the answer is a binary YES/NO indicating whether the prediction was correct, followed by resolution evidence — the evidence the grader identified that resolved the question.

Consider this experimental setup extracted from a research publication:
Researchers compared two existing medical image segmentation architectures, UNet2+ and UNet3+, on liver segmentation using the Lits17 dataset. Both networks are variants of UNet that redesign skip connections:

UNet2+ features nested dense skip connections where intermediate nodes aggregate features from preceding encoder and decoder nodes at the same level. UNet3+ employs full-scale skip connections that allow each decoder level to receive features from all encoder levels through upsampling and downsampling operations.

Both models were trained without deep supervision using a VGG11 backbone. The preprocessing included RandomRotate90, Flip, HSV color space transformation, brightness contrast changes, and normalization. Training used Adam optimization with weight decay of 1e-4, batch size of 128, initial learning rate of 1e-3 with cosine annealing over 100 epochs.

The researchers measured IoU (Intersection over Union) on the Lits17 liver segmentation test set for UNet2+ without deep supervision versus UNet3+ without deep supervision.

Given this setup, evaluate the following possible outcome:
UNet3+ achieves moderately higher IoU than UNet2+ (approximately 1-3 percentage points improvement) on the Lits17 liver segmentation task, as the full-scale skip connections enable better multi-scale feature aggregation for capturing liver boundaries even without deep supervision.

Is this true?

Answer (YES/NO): NO